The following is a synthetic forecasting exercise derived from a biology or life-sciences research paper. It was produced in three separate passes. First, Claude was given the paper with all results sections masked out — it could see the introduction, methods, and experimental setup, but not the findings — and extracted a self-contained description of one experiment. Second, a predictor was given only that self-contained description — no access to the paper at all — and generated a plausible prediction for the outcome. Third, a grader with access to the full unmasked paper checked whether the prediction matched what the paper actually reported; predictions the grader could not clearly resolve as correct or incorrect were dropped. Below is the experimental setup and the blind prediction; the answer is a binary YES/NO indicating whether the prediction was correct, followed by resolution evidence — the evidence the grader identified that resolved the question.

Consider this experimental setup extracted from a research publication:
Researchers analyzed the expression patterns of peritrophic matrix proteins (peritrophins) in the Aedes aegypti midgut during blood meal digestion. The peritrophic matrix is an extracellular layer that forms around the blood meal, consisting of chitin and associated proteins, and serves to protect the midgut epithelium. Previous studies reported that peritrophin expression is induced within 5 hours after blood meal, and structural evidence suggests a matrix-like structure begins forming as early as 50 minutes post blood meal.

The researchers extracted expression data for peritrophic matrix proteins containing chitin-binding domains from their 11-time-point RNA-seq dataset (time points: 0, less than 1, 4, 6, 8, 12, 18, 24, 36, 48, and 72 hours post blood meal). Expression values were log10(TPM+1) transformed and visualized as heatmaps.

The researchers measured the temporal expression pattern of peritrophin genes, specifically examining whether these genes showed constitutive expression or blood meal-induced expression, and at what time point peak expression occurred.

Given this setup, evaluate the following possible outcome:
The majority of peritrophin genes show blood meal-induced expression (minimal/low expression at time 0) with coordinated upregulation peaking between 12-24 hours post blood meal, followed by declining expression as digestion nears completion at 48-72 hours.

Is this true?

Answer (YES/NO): NO